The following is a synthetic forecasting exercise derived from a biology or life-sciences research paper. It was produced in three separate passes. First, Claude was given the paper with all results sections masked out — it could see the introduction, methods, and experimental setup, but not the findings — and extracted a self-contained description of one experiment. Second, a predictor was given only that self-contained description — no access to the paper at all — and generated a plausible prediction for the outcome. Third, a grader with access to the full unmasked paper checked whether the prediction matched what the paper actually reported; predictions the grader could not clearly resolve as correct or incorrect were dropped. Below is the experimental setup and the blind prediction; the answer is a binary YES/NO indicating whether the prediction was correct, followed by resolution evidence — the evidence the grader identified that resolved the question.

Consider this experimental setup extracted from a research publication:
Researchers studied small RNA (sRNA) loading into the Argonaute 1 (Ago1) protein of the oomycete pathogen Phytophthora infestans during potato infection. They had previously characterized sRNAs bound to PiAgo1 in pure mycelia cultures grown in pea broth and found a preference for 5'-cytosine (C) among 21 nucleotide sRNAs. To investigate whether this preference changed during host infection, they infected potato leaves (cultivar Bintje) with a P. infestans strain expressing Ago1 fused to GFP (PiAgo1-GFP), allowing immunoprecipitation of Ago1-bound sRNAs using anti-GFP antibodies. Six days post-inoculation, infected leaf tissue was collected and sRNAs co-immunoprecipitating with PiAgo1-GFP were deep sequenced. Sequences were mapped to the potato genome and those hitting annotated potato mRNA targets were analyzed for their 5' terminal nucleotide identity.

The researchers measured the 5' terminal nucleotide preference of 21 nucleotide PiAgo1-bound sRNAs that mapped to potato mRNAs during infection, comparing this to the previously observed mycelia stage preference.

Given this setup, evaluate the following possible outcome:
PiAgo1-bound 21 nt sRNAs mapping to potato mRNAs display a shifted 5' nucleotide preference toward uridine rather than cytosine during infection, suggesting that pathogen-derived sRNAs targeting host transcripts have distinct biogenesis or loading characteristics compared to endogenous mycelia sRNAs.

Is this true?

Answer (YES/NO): YES